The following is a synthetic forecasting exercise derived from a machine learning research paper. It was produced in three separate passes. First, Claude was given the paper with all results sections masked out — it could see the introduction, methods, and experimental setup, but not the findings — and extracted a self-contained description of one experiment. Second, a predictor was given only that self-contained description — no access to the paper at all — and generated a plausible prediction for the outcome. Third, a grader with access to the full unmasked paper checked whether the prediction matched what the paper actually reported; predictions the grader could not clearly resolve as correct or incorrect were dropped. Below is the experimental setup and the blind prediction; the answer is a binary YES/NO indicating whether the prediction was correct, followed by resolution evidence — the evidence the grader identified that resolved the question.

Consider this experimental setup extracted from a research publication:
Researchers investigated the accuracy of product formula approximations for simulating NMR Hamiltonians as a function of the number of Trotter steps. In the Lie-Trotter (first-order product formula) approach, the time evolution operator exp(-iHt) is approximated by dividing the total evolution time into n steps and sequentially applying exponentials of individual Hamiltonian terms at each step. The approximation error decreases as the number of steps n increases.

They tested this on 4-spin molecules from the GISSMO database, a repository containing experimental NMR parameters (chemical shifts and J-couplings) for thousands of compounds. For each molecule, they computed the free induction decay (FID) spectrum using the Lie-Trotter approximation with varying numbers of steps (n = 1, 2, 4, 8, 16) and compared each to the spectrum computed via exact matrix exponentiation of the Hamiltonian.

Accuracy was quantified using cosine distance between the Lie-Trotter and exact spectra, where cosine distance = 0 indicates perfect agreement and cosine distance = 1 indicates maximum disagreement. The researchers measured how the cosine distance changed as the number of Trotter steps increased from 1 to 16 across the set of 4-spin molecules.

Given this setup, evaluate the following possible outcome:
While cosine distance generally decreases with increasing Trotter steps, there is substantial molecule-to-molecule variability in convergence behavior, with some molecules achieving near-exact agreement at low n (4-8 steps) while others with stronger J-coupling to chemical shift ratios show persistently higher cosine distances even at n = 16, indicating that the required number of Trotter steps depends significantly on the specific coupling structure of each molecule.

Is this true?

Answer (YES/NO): NO